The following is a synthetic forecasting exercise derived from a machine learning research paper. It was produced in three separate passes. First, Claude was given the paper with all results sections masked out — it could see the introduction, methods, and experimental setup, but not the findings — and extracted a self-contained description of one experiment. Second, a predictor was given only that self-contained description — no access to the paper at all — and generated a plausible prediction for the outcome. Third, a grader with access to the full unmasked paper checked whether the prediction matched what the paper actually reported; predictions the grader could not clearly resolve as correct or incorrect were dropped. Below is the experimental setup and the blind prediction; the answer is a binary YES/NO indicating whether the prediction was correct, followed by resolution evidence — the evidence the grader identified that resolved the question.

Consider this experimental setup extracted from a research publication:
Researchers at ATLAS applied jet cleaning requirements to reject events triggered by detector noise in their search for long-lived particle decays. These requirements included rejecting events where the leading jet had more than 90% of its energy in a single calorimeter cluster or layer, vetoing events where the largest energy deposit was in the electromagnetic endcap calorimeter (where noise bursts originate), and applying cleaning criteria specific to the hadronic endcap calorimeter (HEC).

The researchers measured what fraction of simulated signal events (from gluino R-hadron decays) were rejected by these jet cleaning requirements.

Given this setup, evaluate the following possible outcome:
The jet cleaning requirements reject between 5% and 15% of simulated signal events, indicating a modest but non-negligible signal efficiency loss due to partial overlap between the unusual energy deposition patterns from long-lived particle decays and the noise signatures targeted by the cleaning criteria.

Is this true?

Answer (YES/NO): NO